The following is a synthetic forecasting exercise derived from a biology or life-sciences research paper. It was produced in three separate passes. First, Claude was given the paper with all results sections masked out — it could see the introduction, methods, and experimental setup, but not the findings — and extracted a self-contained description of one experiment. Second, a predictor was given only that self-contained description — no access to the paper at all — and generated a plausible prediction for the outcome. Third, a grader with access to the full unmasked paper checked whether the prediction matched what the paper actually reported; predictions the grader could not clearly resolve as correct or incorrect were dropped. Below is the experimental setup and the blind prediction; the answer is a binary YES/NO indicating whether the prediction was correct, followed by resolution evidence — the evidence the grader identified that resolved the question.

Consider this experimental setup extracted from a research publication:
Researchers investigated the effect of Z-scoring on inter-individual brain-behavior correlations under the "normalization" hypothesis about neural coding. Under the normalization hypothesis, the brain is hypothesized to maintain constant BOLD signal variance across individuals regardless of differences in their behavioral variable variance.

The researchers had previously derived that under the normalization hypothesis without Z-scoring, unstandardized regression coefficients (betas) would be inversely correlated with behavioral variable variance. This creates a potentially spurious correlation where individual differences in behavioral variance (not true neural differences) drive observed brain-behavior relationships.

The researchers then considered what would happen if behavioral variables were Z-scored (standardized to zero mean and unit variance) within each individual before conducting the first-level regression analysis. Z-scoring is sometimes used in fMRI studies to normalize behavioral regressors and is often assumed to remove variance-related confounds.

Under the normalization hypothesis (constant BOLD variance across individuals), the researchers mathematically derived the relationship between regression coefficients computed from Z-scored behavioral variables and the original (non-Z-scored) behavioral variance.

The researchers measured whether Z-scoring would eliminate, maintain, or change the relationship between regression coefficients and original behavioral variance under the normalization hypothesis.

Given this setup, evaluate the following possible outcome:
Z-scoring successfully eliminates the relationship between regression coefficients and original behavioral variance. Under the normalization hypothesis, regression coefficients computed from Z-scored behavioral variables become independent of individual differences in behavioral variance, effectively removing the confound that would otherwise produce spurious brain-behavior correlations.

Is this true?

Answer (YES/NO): YES